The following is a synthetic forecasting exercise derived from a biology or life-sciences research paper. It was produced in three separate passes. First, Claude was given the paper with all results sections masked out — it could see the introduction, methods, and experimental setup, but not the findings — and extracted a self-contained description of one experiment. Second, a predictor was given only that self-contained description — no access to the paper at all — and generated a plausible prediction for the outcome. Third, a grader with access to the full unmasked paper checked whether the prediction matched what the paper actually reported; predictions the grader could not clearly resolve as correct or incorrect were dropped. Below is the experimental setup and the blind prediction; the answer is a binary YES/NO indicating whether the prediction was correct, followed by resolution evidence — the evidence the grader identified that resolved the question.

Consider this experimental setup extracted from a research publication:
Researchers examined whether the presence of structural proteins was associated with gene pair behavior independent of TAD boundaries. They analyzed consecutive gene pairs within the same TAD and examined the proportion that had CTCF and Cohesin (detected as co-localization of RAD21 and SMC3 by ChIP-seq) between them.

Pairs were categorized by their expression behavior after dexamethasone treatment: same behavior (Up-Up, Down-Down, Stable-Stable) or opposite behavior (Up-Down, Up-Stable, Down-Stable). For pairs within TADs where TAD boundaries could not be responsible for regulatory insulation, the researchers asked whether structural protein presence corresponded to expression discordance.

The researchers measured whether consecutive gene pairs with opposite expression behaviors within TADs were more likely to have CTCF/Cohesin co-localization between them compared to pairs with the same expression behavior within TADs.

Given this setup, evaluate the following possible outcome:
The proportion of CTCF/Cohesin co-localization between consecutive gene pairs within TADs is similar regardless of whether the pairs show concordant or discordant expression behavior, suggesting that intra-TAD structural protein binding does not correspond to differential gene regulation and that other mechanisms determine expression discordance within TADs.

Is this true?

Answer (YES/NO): NO